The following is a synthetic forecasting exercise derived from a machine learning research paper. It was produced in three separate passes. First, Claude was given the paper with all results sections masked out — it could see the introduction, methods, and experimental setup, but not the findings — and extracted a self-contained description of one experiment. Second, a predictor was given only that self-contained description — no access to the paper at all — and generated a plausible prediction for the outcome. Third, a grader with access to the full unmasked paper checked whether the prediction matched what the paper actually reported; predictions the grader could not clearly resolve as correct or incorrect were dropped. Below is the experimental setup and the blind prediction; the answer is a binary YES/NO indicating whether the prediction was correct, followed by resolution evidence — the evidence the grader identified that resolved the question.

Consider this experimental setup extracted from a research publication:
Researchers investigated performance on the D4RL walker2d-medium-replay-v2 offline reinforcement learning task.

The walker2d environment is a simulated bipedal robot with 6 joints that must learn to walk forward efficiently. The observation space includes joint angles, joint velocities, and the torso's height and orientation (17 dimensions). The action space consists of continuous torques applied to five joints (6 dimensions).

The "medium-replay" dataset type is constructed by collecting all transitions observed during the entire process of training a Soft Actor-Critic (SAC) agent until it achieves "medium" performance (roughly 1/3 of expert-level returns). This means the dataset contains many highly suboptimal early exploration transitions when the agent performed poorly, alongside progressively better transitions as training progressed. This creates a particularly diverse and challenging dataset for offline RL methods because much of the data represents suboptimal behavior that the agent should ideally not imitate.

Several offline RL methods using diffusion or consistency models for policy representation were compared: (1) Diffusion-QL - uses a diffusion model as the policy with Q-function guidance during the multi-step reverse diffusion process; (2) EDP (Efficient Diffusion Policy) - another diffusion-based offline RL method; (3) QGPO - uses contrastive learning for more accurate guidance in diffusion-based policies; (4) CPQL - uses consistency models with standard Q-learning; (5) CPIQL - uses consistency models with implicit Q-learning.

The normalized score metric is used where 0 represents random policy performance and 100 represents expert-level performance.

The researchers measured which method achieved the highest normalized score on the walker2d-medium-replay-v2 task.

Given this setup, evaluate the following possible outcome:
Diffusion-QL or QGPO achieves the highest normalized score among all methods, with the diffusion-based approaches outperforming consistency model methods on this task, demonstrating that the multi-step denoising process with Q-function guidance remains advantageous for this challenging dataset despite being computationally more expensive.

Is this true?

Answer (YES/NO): NO